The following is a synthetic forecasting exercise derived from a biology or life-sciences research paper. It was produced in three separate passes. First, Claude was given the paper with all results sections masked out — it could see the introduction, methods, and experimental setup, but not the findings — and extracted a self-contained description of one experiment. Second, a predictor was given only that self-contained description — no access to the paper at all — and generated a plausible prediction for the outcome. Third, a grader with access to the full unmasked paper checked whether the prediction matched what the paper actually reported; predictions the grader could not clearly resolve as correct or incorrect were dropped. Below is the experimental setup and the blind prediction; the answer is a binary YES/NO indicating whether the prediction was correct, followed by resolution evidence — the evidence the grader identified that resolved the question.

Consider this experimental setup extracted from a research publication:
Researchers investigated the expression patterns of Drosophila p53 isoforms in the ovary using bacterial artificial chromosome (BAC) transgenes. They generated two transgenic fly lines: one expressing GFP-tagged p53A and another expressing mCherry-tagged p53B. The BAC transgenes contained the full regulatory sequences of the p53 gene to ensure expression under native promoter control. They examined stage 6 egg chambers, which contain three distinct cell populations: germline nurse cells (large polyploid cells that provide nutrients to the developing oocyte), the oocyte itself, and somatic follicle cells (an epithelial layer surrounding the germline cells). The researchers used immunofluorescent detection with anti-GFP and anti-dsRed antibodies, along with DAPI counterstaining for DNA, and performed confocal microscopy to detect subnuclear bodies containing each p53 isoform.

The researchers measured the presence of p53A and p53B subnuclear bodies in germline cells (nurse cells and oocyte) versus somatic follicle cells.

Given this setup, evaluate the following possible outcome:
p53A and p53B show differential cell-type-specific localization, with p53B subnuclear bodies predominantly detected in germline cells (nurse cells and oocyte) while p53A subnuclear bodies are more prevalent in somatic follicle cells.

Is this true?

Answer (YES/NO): NO